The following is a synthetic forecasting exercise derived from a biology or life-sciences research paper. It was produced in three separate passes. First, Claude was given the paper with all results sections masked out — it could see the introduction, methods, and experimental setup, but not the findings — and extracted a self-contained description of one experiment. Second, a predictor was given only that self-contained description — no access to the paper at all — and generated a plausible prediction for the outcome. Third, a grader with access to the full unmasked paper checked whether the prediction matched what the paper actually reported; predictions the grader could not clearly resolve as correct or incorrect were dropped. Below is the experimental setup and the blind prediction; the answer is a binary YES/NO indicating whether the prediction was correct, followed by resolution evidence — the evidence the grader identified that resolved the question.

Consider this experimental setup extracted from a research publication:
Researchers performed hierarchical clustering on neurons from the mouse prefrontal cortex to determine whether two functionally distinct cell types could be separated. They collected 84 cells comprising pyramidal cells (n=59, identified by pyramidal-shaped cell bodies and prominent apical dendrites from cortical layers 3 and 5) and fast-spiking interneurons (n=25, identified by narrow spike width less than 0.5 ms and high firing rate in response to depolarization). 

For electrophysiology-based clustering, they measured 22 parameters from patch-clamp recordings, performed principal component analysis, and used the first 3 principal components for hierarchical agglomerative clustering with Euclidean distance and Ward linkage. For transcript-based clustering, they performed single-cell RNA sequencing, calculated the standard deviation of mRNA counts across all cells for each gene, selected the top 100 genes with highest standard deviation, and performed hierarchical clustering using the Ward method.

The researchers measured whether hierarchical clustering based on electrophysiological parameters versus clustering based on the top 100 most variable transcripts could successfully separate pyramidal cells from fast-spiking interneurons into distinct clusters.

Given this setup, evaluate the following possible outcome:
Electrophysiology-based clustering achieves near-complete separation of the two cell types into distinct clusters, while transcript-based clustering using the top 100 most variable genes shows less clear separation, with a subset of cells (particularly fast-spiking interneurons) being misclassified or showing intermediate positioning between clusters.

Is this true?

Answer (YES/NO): NO